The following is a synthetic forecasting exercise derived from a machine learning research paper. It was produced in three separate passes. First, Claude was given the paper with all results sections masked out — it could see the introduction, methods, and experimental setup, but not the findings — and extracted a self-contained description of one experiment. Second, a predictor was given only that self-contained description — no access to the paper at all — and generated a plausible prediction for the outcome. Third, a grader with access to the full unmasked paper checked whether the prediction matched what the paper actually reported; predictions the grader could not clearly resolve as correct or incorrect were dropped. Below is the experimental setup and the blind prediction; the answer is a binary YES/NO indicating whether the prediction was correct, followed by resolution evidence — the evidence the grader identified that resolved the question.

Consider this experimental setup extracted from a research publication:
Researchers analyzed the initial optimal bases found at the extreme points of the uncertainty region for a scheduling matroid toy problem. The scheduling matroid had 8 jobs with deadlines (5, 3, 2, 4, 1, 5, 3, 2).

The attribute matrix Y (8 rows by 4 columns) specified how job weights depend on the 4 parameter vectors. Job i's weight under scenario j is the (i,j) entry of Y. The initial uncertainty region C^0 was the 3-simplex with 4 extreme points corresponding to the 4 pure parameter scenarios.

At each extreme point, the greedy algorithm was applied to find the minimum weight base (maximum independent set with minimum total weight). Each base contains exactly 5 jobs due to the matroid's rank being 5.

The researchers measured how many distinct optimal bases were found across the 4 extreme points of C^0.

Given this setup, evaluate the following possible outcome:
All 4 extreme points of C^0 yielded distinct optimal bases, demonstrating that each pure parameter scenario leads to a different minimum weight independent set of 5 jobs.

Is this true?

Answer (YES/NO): YES